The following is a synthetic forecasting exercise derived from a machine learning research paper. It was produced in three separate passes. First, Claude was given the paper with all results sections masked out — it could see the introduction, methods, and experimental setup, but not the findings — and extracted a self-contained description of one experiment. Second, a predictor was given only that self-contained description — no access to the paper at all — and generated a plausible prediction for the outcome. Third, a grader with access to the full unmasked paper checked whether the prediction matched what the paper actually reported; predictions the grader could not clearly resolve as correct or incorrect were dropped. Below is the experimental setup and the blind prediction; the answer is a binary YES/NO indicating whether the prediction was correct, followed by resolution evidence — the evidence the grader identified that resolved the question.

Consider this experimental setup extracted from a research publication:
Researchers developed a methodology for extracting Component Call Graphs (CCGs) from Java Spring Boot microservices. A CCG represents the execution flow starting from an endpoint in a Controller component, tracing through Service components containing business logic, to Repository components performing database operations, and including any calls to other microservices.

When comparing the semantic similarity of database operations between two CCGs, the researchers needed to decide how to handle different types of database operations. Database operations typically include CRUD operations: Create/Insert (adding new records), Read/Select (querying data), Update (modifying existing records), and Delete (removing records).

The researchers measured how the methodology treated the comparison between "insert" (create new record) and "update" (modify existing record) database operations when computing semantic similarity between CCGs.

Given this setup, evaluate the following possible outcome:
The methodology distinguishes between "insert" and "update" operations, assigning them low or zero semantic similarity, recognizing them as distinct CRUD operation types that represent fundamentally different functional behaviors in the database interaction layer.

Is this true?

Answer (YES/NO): NO